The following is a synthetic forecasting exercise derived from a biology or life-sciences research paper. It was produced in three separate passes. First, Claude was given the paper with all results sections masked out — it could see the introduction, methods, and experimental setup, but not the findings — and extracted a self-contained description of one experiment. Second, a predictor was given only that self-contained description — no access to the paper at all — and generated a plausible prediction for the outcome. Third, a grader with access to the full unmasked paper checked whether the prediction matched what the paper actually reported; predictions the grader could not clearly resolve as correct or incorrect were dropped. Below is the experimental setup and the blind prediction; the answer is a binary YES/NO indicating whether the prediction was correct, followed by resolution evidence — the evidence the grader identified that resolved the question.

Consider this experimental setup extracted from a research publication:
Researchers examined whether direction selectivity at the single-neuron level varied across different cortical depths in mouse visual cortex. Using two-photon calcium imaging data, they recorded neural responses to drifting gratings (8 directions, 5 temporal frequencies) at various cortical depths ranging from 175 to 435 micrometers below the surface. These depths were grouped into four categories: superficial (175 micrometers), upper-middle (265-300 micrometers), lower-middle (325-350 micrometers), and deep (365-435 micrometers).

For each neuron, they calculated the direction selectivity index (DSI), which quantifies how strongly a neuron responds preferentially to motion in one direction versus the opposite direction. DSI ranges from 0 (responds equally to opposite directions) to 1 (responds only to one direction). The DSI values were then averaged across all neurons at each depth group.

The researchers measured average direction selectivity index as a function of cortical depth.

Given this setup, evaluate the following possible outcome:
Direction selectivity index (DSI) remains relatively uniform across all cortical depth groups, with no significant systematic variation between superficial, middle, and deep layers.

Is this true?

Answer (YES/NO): NO